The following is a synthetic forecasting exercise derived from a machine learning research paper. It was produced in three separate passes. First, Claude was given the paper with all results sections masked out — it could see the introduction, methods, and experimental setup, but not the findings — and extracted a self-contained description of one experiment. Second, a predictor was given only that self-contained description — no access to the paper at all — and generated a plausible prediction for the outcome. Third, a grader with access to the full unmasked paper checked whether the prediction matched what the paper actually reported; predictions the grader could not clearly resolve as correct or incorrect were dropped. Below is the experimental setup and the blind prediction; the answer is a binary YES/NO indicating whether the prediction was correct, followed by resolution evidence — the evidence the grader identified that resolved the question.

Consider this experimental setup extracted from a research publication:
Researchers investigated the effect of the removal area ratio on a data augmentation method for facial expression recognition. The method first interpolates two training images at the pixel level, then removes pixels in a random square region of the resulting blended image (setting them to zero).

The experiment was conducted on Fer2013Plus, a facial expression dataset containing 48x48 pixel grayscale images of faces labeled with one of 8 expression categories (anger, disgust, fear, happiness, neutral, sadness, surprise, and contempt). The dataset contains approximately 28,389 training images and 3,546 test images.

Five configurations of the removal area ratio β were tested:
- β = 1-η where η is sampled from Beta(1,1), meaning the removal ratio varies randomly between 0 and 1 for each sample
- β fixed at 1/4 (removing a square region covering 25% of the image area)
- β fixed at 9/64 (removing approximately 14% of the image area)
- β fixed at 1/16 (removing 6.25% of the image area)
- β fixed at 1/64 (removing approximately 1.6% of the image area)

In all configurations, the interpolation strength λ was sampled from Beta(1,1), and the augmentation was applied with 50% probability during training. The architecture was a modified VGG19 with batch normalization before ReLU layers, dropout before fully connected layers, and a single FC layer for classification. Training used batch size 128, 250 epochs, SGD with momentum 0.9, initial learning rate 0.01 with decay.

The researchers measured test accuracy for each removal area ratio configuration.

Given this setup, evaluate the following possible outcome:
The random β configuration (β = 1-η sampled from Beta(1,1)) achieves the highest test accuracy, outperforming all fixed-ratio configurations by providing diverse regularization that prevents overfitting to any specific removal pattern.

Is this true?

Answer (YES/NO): YES